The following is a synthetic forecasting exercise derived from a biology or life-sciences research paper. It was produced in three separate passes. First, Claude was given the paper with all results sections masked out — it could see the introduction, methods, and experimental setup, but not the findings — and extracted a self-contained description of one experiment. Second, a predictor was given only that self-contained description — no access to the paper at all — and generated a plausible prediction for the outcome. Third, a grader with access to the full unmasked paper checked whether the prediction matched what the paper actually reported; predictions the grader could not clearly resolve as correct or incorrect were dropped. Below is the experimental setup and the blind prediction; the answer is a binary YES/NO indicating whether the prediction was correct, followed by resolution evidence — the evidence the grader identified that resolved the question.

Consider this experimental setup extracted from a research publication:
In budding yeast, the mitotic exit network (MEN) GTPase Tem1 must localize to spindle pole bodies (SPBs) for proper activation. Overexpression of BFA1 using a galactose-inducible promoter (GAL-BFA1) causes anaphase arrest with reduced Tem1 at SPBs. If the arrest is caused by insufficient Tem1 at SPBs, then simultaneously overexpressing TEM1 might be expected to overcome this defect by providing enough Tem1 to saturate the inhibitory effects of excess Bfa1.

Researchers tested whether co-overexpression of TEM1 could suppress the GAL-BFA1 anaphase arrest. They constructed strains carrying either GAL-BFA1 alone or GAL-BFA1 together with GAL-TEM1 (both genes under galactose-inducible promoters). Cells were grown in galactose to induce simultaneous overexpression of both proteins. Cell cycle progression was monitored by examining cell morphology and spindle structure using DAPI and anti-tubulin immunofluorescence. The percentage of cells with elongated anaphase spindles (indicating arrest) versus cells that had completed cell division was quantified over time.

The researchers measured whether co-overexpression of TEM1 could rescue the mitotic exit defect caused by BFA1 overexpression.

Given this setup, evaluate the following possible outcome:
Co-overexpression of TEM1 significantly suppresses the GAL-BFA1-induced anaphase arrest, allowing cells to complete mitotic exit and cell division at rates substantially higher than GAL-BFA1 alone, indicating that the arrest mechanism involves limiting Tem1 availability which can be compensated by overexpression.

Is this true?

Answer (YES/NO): YES